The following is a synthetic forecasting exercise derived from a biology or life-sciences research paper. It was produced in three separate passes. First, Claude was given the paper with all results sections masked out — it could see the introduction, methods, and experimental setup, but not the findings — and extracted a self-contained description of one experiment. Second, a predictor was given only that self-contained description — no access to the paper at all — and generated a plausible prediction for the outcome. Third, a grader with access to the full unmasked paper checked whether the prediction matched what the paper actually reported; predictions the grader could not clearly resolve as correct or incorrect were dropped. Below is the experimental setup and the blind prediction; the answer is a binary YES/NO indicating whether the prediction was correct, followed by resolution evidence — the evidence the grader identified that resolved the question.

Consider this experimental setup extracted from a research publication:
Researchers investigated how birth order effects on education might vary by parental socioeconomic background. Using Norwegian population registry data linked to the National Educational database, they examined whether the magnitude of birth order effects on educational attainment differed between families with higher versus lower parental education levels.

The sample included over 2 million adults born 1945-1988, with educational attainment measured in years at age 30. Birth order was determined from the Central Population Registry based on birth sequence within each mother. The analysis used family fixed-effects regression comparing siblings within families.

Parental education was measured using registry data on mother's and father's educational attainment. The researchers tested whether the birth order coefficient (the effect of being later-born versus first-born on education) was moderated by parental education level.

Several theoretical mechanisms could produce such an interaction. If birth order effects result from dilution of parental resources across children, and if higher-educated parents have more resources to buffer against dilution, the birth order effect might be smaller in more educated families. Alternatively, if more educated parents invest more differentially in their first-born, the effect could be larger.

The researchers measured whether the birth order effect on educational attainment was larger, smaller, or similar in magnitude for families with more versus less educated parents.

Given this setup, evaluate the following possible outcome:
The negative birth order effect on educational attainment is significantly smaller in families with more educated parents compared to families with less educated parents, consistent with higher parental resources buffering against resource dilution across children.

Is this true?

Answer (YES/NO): NO